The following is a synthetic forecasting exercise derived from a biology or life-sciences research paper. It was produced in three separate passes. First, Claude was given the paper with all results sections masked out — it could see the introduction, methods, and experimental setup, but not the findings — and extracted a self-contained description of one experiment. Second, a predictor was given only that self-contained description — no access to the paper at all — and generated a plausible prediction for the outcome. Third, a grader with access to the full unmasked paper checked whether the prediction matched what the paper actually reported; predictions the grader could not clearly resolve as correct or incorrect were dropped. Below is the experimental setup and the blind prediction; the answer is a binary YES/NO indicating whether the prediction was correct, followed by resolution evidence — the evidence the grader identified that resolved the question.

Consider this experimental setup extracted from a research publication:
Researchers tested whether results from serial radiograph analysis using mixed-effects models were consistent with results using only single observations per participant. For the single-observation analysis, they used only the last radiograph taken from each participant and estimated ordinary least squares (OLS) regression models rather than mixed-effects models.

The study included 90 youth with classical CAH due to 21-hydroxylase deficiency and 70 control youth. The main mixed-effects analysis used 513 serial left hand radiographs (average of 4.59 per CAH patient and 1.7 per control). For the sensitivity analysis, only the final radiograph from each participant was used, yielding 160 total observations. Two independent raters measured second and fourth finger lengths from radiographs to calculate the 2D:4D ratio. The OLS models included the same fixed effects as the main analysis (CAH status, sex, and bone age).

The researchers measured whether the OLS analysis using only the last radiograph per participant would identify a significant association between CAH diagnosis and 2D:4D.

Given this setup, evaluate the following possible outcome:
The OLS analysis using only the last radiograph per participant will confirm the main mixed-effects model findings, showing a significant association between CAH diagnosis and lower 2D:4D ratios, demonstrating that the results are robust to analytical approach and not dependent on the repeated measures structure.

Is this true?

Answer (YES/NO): NO